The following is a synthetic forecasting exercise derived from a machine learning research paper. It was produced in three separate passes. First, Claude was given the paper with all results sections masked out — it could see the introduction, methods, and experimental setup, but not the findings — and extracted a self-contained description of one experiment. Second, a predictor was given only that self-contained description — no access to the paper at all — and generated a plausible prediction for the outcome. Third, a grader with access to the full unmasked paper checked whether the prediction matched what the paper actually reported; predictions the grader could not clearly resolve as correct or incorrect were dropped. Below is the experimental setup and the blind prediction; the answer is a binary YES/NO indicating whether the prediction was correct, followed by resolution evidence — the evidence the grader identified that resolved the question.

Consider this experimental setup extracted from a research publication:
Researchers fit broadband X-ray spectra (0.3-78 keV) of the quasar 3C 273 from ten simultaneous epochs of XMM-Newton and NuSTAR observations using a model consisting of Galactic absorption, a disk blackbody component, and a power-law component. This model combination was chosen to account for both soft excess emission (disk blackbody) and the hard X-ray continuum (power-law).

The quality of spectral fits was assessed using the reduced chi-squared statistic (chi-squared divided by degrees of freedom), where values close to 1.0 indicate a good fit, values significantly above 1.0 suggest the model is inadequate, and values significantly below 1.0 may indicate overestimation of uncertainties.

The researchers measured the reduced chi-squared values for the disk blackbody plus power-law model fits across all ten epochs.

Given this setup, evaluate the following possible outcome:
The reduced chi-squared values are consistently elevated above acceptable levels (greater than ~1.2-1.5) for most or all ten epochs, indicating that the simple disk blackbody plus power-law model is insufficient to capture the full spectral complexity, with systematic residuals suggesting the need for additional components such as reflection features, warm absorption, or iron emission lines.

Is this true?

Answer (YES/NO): YES